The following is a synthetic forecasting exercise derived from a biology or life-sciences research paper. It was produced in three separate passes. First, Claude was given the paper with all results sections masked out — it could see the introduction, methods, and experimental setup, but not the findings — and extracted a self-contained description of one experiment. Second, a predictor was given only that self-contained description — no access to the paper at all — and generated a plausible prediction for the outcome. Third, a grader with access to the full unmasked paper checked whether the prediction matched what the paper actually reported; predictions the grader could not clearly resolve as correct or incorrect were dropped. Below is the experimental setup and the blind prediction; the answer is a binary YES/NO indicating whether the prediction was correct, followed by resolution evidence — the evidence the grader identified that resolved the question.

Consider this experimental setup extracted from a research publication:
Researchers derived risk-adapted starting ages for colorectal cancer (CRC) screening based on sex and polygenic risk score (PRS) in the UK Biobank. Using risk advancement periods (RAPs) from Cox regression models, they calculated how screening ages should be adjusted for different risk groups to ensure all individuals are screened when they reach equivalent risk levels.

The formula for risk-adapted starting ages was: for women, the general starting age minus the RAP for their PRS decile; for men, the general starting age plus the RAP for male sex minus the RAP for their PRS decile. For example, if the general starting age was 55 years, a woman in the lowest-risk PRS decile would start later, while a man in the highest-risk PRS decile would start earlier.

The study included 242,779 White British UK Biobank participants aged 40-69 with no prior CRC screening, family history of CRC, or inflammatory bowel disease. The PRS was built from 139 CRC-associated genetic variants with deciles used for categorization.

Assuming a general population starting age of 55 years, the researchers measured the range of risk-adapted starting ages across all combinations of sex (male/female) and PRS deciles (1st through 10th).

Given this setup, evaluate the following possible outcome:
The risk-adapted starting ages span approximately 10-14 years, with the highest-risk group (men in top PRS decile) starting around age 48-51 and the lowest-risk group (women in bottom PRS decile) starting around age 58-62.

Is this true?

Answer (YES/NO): NO